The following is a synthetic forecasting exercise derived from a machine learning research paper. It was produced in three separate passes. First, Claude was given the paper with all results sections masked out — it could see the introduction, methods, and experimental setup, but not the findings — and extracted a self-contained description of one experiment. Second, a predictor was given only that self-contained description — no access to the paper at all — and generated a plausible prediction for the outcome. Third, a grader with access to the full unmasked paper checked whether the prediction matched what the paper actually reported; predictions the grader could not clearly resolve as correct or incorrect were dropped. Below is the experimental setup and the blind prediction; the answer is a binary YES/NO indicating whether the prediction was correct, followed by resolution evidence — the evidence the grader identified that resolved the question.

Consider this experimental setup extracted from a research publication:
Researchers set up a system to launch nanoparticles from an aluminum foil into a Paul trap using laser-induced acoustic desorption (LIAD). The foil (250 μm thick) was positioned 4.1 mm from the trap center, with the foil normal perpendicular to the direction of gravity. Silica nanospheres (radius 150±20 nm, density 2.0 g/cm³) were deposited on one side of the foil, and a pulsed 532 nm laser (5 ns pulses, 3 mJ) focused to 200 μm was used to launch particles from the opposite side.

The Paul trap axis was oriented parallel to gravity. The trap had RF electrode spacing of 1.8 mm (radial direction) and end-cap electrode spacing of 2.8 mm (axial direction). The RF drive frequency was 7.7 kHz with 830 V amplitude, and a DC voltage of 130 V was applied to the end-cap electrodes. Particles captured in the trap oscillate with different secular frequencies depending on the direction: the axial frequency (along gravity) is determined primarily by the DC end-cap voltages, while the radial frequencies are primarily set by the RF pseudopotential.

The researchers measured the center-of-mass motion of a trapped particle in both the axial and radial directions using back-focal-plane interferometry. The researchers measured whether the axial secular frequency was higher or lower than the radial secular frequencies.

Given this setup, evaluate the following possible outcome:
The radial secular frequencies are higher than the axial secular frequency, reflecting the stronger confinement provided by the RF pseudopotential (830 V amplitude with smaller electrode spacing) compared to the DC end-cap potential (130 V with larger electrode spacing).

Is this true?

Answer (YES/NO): YES